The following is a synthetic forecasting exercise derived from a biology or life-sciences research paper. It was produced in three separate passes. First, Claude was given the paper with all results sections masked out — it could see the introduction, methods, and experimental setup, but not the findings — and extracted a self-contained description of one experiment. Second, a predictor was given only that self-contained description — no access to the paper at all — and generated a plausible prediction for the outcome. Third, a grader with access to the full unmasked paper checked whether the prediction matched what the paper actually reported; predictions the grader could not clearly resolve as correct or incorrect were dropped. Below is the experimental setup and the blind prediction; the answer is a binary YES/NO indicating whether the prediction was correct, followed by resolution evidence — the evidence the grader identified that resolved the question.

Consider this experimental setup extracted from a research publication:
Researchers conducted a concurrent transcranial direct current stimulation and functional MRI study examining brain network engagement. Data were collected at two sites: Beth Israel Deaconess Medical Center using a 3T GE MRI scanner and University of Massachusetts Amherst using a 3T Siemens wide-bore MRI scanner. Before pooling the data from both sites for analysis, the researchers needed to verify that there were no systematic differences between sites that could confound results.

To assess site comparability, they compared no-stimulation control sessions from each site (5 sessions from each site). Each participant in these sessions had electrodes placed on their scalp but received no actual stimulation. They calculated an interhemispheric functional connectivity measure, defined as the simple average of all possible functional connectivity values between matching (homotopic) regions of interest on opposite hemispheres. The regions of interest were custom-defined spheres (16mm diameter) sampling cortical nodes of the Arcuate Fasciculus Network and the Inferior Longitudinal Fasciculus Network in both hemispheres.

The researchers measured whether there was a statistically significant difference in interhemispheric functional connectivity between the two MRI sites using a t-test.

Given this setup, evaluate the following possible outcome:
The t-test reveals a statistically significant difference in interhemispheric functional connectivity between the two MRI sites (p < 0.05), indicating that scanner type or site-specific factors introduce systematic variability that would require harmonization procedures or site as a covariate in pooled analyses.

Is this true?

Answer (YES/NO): NO